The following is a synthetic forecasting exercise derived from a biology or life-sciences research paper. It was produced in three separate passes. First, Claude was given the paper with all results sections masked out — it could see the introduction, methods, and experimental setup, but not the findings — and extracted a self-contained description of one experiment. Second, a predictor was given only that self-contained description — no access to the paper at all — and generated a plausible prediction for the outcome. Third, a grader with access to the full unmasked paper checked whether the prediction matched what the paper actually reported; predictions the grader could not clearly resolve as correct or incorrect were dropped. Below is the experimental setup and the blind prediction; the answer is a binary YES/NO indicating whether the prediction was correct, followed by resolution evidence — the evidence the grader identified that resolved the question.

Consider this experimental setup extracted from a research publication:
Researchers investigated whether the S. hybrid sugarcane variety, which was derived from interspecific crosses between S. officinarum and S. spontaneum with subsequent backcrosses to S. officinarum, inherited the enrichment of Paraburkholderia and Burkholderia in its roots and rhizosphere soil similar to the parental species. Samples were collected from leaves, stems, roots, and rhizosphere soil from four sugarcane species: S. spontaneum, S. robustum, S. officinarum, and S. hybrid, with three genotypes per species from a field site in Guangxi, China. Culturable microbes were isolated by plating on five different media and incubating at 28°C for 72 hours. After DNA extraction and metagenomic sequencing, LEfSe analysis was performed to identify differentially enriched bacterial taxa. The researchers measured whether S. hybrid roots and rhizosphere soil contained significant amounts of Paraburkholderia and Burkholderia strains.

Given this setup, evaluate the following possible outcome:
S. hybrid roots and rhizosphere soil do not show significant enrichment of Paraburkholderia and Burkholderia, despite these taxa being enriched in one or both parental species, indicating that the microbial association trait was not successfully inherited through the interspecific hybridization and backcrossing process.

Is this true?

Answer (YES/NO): NO